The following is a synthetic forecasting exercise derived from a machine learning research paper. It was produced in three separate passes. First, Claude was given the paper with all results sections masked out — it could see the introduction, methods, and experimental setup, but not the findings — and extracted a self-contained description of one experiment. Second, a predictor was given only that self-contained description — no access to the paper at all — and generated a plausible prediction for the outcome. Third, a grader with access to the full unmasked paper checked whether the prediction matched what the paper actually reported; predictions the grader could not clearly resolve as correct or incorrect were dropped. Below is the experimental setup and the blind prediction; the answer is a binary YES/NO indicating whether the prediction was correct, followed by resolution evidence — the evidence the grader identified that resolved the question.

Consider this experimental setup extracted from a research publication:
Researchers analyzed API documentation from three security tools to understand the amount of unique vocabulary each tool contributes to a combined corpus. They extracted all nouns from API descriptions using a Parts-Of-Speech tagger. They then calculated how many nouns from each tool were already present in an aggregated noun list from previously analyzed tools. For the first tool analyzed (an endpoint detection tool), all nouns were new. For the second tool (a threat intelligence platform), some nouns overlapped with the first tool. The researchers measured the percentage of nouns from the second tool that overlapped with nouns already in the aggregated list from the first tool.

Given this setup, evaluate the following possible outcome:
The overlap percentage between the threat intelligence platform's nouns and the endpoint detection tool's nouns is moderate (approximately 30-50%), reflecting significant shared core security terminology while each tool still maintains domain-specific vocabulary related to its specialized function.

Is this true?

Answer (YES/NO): NO